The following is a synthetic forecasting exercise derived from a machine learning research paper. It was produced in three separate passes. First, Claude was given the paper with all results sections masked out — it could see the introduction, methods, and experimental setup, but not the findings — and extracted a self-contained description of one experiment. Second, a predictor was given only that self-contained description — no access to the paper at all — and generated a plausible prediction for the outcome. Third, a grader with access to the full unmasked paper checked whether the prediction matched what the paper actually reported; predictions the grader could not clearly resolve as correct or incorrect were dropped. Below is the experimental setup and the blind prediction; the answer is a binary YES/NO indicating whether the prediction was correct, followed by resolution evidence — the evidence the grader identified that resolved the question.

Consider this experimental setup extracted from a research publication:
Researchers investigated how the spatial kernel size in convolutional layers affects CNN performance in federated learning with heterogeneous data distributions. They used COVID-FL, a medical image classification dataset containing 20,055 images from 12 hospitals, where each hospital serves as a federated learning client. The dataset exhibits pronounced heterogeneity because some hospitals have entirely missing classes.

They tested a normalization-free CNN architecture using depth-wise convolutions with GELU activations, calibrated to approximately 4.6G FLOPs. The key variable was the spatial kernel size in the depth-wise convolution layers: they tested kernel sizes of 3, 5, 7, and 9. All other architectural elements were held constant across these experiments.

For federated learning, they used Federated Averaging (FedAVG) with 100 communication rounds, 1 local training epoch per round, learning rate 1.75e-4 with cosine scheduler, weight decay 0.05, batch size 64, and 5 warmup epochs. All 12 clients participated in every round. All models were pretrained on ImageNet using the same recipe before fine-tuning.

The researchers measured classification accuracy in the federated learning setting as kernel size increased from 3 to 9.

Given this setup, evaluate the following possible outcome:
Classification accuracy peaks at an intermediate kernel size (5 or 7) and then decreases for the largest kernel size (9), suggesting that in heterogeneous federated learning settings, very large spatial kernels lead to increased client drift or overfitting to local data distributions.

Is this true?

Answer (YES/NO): NO